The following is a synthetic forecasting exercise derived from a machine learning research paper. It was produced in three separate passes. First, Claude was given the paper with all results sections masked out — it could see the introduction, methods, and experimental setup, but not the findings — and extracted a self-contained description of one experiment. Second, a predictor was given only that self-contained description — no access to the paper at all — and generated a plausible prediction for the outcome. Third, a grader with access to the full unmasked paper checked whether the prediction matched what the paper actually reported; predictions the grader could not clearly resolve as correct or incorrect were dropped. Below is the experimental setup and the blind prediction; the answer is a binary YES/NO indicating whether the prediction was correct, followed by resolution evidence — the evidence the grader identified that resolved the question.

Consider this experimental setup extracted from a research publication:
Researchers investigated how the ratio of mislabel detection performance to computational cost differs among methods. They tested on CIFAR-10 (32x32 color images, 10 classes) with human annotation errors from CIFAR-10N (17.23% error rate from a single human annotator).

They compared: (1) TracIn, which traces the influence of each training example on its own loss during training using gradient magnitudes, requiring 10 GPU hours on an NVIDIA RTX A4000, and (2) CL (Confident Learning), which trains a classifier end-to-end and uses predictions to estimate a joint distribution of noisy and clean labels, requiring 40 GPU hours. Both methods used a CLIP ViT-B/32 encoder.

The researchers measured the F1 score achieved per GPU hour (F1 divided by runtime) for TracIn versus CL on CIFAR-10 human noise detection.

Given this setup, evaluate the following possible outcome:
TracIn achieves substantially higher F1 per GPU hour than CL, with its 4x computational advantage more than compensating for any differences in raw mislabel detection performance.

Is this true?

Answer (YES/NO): YES